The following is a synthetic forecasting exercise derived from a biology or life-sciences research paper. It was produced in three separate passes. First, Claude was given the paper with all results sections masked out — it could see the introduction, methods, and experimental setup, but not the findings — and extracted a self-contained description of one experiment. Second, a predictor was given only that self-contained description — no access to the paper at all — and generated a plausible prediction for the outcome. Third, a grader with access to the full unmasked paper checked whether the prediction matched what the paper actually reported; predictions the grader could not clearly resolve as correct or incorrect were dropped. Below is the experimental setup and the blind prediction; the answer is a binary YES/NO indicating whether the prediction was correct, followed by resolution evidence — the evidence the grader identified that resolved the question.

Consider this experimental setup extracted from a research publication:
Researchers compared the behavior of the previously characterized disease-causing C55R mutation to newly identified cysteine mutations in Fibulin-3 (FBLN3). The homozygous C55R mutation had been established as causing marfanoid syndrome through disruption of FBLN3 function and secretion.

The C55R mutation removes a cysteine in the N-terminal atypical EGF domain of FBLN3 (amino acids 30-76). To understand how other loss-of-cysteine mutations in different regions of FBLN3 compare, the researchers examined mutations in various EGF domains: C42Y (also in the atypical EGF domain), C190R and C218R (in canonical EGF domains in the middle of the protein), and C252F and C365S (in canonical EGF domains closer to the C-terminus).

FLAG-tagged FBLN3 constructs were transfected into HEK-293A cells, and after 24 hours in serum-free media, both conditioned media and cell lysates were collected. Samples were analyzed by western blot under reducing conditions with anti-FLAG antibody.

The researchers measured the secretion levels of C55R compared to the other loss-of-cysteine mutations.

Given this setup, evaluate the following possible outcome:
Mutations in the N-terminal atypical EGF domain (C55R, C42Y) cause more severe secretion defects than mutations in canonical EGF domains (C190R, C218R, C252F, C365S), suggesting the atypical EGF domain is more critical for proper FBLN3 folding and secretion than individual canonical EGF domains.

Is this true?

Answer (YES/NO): NO